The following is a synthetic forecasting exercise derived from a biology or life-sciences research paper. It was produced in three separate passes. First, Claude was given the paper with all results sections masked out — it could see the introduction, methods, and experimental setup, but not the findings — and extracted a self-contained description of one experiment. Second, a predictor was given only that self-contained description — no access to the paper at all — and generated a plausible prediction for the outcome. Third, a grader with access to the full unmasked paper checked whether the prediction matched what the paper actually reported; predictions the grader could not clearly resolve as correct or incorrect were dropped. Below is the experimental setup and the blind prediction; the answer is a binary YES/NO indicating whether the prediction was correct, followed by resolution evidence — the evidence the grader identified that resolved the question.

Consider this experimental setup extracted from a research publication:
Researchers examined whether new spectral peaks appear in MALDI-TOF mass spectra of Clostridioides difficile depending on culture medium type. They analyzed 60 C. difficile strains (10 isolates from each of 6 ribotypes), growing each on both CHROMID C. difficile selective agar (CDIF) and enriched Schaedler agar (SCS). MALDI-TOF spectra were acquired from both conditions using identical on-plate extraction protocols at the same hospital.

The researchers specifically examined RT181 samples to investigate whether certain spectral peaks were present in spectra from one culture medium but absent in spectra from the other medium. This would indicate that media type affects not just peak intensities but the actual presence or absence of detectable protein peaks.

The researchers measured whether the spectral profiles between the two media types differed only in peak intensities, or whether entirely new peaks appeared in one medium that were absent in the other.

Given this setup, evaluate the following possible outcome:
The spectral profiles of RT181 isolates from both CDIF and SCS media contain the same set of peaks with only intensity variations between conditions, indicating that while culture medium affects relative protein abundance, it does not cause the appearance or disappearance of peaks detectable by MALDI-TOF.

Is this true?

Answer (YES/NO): NO